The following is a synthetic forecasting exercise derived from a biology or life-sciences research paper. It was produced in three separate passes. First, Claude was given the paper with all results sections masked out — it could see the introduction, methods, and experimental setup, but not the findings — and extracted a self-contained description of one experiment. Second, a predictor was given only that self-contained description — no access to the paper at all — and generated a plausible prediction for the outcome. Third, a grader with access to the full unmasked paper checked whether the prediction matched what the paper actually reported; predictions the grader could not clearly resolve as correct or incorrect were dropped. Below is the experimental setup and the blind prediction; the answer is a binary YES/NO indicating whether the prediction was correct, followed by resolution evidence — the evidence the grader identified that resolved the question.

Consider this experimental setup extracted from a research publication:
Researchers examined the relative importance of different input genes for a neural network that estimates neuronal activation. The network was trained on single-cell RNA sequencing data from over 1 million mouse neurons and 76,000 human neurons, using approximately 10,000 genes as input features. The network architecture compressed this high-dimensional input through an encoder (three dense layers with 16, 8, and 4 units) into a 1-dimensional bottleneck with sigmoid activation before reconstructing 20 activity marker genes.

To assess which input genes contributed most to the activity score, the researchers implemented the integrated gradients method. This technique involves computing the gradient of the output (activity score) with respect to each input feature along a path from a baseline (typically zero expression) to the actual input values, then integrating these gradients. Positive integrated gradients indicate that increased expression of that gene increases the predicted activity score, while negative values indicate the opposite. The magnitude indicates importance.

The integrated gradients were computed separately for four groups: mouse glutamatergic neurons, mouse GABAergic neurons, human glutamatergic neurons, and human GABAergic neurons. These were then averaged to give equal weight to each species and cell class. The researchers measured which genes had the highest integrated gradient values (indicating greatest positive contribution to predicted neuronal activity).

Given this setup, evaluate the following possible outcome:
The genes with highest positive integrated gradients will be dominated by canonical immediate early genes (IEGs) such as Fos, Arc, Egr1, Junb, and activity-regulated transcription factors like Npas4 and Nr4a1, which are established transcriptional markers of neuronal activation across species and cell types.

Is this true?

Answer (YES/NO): NO